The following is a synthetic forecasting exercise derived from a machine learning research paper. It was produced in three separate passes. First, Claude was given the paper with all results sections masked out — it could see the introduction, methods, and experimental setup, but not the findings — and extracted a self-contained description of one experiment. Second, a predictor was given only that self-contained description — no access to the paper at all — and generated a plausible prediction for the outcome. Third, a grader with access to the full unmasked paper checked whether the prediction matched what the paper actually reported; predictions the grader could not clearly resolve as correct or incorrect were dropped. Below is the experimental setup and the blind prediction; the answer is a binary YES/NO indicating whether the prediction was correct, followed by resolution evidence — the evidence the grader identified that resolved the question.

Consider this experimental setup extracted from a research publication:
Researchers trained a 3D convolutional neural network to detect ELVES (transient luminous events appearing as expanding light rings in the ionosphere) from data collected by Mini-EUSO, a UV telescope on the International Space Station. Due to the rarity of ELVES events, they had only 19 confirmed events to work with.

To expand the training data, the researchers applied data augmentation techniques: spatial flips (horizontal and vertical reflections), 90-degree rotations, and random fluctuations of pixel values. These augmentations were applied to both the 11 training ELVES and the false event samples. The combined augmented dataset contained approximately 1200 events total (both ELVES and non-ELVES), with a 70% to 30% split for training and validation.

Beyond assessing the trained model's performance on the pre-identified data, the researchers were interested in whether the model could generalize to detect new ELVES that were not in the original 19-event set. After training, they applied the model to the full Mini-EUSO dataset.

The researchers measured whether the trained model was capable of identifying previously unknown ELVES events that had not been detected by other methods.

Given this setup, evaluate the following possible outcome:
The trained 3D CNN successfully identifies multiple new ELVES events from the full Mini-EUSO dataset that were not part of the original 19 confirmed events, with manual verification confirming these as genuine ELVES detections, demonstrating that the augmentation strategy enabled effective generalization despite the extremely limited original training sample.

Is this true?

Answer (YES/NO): YES